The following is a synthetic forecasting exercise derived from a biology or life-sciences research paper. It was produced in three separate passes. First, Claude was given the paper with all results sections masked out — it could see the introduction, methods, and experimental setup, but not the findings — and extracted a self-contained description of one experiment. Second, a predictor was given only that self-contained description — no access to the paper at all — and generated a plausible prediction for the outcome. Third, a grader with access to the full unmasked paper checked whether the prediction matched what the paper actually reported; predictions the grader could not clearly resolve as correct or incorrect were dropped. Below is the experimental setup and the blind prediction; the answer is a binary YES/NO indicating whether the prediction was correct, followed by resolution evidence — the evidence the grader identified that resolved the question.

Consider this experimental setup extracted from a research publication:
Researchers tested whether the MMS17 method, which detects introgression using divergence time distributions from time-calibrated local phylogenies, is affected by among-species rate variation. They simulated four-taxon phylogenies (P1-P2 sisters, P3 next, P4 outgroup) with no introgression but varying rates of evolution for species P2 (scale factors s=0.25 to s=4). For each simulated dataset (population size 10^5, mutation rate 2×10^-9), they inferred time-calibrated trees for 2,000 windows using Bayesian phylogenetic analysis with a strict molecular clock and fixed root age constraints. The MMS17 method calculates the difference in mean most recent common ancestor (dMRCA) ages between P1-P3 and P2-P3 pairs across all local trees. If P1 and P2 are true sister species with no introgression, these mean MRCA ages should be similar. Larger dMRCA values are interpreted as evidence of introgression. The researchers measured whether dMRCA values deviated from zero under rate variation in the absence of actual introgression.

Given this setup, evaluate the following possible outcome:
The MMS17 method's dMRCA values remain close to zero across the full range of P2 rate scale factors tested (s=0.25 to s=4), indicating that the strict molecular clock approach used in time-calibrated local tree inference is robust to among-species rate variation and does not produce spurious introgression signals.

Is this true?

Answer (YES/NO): NO